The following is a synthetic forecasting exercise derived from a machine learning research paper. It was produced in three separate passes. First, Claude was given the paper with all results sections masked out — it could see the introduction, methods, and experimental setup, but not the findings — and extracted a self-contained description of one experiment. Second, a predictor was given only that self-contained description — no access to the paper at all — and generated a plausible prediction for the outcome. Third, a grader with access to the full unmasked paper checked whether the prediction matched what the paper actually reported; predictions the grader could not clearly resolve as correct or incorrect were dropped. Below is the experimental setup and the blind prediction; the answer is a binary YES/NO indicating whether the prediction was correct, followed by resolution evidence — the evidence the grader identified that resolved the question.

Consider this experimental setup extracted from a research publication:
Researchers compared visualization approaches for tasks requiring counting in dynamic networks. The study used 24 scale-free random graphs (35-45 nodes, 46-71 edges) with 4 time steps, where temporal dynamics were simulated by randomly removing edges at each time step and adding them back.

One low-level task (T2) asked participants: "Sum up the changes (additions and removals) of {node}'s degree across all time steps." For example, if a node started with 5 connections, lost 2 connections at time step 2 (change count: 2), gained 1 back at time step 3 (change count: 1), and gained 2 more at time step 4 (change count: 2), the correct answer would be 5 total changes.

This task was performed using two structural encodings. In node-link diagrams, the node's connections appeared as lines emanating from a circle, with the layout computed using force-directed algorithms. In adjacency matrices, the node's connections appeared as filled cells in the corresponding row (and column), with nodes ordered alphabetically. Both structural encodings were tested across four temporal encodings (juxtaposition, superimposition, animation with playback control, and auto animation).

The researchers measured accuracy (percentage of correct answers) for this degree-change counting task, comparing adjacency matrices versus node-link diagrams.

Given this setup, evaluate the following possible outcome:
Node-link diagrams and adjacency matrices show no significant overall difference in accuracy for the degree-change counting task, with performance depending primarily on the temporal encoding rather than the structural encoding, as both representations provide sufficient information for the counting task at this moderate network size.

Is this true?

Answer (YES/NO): YES